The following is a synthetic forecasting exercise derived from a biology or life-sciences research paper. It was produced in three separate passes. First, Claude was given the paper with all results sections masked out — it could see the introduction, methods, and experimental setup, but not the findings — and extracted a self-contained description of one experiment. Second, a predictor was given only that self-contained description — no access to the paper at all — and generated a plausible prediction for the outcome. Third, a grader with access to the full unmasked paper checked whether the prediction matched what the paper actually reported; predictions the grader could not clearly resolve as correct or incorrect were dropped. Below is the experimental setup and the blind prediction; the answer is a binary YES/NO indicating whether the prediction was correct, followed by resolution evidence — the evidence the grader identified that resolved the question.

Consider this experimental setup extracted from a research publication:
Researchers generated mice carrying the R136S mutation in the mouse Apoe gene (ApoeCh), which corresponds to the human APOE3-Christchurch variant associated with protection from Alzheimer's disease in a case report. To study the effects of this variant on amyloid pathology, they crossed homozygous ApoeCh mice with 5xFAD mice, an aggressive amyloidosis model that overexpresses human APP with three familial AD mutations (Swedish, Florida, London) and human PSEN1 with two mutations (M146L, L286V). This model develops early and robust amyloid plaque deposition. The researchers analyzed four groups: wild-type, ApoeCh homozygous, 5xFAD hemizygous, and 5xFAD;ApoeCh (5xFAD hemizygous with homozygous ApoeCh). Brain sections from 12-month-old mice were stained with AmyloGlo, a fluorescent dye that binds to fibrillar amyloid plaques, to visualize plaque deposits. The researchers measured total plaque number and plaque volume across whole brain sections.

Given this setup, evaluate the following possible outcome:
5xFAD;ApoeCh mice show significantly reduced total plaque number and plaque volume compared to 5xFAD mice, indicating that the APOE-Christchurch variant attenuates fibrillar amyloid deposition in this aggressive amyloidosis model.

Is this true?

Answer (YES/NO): YES